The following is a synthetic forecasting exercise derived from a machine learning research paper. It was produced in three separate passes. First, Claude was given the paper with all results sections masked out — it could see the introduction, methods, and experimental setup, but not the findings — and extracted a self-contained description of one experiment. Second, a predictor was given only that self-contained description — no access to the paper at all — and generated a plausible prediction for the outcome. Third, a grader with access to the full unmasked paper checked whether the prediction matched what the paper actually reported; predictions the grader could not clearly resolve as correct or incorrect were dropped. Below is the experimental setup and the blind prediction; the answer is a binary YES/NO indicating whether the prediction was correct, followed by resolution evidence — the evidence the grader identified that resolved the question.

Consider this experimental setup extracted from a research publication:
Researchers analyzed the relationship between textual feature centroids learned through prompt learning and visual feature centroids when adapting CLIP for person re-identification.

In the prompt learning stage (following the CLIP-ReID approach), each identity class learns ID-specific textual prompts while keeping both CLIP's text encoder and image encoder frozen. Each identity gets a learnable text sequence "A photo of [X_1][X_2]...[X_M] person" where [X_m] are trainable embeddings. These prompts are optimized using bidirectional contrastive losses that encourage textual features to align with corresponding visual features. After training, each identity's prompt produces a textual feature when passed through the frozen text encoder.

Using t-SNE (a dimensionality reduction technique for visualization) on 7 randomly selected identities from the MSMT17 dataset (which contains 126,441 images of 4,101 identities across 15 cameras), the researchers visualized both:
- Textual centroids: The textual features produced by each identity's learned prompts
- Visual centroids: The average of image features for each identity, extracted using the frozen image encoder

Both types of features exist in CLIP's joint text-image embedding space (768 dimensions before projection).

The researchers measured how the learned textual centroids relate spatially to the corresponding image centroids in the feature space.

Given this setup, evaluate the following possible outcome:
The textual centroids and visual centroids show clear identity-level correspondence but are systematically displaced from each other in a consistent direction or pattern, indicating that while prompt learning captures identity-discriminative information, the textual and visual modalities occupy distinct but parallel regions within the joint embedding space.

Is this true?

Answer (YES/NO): NO